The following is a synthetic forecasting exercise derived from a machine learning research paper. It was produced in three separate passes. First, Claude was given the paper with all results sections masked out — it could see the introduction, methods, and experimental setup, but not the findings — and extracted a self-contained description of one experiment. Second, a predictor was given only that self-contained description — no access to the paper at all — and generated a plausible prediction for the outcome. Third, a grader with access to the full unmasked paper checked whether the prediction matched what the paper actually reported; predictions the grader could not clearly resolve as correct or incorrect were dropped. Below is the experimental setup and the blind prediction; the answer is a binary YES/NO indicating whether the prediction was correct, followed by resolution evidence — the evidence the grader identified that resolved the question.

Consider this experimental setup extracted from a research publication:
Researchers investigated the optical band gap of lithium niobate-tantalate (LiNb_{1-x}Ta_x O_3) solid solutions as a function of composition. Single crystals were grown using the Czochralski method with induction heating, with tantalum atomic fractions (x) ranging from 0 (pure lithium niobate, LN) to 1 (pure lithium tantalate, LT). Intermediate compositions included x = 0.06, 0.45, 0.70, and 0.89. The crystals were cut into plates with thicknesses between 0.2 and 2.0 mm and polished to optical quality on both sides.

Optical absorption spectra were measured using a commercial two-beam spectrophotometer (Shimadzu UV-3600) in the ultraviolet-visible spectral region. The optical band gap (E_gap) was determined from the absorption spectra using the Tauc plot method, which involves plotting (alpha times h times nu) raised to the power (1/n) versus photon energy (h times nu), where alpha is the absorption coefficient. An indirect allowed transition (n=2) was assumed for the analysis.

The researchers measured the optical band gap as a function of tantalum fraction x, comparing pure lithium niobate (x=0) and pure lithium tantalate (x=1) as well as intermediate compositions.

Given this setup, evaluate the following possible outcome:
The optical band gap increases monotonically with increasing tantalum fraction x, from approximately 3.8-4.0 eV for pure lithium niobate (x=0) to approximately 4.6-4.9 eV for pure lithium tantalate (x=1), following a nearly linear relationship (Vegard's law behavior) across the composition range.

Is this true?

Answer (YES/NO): NO